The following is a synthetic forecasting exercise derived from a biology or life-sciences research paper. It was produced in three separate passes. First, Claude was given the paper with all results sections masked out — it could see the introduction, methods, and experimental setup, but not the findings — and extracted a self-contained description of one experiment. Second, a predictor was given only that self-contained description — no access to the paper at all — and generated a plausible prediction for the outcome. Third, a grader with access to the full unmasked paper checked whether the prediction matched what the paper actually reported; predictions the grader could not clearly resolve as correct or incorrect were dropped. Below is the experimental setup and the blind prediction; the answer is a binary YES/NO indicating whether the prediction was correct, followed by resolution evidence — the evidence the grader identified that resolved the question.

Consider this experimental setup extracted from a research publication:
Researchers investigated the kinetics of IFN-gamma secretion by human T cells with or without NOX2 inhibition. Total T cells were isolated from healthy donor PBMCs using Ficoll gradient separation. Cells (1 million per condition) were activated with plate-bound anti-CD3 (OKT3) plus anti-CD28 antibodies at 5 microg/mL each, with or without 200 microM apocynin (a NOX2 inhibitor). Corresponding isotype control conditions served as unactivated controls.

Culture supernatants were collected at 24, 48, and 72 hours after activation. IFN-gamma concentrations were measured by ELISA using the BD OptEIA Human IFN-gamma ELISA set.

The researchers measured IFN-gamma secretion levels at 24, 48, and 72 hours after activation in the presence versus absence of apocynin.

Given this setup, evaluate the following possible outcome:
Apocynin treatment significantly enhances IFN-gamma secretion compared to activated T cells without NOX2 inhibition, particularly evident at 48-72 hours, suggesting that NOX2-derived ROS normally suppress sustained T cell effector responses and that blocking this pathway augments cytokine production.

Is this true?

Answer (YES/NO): NO